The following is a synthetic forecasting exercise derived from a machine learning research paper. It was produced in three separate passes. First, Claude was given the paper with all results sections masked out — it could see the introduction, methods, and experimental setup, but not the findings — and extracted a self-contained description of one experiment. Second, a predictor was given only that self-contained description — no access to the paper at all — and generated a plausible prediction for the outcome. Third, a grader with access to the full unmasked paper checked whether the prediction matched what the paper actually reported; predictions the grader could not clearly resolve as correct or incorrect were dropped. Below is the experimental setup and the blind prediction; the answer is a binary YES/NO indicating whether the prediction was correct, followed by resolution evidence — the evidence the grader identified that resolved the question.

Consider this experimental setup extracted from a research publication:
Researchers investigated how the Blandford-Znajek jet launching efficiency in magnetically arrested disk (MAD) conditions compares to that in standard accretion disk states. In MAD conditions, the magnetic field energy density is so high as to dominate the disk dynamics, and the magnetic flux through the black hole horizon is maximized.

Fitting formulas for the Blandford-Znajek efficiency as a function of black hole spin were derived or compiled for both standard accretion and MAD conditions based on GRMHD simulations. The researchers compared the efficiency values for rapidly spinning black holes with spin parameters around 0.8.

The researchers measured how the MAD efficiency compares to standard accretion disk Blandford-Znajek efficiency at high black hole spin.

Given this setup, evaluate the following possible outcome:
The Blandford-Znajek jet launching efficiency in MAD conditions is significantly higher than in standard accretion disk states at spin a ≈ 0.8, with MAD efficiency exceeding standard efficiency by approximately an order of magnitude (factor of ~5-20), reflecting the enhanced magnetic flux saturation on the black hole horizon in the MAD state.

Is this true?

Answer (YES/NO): NO